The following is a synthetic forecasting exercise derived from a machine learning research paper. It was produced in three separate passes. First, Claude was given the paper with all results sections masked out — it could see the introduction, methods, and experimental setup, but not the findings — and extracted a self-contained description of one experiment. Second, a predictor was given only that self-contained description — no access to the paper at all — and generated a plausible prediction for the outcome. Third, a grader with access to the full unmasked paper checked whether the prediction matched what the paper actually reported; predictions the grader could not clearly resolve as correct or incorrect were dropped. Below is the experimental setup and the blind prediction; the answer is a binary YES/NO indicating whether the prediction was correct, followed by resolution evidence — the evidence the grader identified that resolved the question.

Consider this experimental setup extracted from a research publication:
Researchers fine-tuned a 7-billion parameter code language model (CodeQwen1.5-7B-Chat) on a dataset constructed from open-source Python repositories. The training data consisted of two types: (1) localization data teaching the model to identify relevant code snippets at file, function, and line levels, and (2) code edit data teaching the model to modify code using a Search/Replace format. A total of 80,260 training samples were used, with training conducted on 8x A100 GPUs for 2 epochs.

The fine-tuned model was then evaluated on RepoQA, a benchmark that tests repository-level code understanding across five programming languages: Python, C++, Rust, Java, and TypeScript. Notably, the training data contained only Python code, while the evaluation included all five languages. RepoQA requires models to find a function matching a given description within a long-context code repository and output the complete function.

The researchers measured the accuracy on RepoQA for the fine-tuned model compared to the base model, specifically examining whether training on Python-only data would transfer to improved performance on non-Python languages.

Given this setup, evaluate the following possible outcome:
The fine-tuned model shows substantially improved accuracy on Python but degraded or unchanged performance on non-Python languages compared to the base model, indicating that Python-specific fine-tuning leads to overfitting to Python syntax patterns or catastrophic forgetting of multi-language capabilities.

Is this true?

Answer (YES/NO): NO